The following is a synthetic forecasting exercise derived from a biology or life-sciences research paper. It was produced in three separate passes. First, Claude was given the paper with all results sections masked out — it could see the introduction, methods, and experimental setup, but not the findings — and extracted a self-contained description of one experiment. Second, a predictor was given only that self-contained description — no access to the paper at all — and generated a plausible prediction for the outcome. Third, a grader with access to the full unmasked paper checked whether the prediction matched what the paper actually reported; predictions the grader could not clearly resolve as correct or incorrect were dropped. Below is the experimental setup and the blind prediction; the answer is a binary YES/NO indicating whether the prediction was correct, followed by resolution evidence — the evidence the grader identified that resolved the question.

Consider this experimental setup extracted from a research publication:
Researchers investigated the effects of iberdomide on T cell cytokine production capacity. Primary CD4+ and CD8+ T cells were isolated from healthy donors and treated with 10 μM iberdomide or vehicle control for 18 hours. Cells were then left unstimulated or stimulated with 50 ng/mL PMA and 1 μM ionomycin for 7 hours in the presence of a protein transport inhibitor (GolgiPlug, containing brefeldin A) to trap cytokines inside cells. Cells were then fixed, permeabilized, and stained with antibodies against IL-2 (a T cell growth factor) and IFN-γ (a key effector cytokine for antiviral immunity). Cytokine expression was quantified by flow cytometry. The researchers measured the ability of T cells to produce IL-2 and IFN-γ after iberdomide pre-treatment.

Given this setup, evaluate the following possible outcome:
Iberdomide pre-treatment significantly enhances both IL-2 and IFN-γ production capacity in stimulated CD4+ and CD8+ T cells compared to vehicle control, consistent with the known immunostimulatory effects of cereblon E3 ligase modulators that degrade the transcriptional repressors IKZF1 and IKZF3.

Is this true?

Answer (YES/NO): NO